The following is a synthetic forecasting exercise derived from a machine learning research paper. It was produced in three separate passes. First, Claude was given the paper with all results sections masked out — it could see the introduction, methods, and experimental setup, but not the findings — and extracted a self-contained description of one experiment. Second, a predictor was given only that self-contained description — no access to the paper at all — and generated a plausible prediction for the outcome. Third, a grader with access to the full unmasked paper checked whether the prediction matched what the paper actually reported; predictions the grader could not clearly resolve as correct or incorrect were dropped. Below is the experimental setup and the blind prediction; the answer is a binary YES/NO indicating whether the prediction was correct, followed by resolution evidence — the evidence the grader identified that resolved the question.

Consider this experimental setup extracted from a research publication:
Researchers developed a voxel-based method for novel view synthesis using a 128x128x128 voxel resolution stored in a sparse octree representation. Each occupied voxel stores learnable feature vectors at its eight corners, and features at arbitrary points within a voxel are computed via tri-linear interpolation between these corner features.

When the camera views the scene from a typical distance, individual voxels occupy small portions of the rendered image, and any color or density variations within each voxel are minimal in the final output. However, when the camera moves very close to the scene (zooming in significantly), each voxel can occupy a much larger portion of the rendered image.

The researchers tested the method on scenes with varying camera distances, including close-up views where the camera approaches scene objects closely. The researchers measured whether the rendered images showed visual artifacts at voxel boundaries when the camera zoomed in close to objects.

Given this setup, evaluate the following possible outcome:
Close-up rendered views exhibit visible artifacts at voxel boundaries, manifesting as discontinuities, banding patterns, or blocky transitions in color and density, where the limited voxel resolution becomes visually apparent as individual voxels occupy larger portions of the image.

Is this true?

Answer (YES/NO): YES